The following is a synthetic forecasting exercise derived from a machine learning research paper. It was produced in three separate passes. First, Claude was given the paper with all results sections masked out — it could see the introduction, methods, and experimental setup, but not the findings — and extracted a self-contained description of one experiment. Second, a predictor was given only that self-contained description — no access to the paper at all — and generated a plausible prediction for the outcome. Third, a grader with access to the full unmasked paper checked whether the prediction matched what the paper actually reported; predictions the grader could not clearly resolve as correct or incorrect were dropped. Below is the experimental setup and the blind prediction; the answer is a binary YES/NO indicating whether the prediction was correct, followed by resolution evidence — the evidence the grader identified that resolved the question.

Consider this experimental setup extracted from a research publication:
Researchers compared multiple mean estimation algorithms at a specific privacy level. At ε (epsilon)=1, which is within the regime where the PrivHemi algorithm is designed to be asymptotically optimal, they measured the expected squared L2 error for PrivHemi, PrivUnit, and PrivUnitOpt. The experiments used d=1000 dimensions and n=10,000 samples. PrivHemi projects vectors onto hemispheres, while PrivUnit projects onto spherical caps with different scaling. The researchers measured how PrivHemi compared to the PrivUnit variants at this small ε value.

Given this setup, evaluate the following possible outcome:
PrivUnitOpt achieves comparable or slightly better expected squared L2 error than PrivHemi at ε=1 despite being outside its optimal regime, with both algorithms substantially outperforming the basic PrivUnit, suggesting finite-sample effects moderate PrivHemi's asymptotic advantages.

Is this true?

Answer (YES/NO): NO